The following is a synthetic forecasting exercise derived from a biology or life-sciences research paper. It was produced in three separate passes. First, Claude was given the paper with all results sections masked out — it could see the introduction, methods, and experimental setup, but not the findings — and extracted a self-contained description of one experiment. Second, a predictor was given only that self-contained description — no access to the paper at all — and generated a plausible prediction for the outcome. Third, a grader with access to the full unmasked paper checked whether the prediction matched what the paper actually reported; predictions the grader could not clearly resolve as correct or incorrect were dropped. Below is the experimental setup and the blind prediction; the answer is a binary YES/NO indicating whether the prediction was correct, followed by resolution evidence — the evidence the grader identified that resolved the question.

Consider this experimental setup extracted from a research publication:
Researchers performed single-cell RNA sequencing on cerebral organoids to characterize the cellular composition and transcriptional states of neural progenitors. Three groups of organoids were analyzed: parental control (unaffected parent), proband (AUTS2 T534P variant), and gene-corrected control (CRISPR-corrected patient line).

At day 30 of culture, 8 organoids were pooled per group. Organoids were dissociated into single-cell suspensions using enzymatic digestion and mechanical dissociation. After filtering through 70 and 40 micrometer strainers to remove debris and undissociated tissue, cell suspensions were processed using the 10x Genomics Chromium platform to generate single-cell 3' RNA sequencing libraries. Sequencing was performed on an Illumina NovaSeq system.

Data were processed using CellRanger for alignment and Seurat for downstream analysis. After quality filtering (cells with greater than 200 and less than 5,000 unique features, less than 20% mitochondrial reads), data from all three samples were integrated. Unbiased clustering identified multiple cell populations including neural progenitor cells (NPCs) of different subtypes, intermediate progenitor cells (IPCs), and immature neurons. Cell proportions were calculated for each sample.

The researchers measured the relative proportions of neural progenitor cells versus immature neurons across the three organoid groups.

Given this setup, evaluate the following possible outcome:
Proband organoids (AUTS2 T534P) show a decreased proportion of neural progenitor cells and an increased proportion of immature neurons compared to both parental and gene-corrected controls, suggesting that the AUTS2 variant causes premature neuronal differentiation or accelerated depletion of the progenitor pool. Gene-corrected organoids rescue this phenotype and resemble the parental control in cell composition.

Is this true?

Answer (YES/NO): NO